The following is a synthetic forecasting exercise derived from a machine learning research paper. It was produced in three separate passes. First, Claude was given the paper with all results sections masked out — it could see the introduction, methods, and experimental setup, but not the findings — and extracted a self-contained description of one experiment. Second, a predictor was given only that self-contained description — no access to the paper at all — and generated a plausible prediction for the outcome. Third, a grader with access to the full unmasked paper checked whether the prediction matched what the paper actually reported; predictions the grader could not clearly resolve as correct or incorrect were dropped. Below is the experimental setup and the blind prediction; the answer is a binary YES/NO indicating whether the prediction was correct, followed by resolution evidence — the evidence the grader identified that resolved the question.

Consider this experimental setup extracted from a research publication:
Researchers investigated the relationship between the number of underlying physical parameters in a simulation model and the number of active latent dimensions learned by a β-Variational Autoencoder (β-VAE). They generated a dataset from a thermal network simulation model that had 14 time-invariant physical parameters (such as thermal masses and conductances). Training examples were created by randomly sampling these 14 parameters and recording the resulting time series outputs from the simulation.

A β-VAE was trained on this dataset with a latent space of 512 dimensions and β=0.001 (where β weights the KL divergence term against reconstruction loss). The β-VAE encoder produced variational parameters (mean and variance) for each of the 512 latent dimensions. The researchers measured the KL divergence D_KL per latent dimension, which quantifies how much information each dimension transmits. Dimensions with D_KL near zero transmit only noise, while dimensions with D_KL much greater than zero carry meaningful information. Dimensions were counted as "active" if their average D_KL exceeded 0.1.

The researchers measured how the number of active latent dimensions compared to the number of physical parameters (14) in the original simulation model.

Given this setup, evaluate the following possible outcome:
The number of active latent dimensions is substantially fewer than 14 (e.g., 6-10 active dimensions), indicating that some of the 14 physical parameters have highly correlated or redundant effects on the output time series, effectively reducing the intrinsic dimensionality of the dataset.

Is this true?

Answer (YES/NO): NO